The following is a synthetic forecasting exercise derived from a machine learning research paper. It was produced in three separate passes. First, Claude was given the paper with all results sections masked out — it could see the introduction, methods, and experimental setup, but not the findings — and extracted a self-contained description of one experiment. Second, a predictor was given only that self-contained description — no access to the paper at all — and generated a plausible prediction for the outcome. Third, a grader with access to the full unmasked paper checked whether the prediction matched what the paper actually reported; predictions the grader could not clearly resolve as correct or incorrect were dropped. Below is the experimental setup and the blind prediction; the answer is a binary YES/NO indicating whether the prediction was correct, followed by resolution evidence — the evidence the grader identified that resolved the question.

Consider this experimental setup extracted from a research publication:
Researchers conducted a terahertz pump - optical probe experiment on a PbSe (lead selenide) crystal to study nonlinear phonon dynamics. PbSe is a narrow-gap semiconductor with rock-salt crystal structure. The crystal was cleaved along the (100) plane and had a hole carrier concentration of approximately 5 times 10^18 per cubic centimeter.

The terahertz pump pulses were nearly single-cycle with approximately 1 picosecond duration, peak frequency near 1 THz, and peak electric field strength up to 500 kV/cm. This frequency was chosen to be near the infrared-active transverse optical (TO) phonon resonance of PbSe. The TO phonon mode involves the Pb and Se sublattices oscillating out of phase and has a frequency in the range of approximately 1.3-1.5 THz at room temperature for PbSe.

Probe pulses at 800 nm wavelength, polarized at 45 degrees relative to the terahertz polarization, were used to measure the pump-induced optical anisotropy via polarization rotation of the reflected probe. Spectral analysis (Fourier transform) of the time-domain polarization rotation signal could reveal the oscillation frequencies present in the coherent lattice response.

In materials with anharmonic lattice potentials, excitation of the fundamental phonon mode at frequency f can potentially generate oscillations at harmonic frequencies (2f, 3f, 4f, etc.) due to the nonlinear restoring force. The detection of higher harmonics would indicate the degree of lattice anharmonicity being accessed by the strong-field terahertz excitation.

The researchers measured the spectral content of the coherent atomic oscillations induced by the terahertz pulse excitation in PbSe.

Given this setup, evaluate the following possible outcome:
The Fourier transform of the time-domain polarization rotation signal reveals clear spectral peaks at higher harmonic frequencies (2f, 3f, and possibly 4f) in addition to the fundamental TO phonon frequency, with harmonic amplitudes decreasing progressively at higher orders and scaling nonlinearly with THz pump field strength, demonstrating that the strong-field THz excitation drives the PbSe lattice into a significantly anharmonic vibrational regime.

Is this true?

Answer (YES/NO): YES